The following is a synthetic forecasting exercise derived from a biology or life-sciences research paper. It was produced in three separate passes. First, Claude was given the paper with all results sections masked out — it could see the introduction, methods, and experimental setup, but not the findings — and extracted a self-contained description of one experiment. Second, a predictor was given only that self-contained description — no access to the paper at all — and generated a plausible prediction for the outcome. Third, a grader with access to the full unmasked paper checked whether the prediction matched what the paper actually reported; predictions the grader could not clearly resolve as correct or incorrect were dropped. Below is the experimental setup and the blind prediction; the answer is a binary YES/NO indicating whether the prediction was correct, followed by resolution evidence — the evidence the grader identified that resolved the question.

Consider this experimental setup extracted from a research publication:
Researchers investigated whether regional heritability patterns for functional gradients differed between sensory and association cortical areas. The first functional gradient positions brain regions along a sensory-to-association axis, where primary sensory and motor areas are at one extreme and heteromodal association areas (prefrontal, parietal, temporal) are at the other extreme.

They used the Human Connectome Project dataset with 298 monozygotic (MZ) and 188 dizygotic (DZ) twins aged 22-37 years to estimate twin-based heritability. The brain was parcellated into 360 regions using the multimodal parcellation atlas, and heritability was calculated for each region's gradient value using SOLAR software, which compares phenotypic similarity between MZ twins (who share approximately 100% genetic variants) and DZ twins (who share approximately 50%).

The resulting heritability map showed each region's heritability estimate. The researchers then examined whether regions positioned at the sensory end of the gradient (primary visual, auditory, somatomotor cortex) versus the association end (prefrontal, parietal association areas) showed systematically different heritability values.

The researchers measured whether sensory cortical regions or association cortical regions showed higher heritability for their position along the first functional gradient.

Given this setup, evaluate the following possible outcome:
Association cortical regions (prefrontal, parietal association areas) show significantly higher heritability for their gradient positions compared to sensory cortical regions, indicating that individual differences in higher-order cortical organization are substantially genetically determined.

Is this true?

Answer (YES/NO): YES